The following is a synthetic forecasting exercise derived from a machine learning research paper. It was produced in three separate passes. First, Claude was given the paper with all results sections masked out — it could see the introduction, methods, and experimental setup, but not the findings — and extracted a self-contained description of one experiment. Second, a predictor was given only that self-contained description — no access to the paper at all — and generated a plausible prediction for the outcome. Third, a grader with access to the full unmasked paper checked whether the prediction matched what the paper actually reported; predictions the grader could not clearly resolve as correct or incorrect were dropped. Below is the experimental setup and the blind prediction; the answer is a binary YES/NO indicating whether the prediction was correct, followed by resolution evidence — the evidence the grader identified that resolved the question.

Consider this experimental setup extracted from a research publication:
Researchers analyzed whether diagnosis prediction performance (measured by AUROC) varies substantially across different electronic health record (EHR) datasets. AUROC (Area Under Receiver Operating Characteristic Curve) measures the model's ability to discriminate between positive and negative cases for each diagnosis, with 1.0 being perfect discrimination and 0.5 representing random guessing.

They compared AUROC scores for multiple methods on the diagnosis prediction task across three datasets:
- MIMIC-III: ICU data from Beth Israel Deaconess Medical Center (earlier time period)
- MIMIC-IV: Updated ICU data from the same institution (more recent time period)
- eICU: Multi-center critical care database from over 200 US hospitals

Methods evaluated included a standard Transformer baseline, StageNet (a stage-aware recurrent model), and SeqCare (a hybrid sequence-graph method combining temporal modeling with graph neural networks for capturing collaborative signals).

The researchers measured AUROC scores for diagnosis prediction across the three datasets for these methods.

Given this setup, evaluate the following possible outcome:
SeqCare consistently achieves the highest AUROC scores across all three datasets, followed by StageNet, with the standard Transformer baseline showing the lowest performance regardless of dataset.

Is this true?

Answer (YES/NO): YES